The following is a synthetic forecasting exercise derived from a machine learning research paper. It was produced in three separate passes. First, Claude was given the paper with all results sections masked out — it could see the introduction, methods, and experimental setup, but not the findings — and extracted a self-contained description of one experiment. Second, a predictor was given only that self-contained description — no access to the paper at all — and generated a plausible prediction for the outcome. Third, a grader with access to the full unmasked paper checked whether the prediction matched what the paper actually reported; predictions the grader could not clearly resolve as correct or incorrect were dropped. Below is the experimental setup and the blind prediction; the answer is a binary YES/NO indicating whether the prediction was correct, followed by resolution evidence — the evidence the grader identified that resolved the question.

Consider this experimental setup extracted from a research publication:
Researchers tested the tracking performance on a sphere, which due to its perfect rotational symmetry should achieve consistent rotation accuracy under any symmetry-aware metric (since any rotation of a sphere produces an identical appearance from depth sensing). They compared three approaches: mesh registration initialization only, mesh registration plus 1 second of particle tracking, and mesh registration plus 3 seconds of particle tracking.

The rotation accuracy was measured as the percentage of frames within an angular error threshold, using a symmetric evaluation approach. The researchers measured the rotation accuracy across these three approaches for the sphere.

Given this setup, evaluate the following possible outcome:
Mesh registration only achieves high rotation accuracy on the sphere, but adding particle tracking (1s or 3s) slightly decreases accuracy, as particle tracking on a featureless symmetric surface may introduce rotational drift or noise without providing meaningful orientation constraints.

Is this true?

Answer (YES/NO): NO